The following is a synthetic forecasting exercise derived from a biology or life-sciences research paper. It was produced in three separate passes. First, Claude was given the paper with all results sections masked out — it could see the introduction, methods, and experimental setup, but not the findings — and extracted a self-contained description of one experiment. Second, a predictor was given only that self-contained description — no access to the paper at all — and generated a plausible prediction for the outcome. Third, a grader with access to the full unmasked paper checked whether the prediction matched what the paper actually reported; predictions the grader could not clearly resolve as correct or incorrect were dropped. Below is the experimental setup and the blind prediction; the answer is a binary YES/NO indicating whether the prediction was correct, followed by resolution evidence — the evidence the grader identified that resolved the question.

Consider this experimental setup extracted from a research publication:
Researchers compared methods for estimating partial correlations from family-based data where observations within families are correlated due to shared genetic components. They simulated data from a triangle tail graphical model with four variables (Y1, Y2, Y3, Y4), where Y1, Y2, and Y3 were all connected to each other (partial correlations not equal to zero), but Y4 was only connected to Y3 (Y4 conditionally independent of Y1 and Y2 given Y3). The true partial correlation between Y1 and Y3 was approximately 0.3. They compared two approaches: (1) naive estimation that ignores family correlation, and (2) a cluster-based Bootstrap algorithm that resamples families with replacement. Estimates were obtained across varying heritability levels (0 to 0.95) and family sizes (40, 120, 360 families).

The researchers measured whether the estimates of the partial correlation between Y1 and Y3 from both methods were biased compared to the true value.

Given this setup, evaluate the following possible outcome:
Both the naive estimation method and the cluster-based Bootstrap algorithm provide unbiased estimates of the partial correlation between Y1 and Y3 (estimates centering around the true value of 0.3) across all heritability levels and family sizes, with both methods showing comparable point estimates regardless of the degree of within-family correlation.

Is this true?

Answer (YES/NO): YES